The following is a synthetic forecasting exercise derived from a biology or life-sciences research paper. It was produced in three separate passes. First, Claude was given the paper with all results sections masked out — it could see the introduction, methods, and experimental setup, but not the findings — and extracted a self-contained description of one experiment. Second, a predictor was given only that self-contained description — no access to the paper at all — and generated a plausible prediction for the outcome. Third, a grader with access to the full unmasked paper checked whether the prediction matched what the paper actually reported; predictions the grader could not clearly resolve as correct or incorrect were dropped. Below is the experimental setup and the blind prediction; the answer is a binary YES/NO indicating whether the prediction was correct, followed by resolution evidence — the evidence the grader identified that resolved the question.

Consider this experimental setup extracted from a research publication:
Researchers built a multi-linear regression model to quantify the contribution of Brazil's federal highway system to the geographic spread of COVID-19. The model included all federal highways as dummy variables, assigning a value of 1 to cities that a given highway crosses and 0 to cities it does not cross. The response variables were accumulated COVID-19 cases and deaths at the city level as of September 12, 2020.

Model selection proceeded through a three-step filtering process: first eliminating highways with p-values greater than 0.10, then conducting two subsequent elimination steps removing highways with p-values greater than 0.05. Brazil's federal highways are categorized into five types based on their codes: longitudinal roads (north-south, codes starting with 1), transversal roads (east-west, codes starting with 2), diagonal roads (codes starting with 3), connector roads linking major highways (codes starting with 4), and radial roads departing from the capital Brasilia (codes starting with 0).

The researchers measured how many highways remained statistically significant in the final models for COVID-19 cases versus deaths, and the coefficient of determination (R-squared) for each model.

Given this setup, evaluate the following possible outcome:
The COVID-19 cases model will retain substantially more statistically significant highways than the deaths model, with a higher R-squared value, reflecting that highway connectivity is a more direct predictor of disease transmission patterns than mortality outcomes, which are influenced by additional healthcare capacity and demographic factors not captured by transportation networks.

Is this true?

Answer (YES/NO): YES